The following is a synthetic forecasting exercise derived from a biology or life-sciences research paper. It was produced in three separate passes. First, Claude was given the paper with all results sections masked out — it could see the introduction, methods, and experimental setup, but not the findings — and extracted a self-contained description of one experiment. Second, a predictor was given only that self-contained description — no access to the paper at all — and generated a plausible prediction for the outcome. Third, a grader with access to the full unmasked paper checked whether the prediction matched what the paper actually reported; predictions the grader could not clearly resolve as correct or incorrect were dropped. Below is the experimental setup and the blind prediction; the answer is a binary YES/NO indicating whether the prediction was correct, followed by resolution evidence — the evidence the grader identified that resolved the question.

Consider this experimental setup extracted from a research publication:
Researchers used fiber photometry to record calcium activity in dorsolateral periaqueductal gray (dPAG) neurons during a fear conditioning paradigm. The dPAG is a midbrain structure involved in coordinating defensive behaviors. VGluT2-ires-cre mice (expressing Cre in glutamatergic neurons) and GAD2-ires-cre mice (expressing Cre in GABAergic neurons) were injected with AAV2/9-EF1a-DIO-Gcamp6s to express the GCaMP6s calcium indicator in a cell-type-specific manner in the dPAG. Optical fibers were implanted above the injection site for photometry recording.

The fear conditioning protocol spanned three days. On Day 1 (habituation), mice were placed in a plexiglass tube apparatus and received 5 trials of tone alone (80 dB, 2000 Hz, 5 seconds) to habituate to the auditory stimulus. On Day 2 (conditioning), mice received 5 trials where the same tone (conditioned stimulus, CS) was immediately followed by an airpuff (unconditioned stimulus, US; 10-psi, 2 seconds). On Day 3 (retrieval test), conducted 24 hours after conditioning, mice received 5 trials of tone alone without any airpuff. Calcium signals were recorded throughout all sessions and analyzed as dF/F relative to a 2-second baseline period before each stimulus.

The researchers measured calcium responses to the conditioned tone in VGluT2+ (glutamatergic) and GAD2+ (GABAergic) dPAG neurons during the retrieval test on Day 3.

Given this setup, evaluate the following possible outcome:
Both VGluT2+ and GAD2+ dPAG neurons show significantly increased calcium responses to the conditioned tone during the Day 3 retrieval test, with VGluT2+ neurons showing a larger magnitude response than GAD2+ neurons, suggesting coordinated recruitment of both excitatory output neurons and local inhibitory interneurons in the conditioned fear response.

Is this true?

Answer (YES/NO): NO